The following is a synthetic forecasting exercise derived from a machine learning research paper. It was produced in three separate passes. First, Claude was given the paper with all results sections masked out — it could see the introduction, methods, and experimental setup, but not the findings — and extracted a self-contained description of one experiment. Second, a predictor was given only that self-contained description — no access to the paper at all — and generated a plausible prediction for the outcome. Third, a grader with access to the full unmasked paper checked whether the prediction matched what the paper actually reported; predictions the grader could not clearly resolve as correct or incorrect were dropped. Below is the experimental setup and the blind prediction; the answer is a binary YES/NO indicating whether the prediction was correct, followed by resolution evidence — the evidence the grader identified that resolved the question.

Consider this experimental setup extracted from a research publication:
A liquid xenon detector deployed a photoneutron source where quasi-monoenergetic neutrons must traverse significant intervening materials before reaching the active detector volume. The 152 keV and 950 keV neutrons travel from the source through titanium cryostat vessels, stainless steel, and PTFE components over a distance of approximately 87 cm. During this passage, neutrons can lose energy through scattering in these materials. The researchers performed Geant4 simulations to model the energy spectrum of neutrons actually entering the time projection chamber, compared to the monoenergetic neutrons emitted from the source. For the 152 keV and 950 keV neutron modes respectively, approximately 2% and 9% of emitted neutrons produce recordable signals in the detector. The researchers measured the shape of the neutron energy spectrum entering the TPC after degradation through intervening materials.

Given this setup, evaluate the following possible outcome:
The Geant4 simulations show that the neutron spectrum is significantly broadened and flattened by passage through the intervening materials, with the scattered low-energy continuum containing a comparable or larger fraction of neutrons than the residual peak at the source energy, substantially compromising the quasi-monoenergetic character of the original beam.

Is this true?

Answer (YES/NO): NO